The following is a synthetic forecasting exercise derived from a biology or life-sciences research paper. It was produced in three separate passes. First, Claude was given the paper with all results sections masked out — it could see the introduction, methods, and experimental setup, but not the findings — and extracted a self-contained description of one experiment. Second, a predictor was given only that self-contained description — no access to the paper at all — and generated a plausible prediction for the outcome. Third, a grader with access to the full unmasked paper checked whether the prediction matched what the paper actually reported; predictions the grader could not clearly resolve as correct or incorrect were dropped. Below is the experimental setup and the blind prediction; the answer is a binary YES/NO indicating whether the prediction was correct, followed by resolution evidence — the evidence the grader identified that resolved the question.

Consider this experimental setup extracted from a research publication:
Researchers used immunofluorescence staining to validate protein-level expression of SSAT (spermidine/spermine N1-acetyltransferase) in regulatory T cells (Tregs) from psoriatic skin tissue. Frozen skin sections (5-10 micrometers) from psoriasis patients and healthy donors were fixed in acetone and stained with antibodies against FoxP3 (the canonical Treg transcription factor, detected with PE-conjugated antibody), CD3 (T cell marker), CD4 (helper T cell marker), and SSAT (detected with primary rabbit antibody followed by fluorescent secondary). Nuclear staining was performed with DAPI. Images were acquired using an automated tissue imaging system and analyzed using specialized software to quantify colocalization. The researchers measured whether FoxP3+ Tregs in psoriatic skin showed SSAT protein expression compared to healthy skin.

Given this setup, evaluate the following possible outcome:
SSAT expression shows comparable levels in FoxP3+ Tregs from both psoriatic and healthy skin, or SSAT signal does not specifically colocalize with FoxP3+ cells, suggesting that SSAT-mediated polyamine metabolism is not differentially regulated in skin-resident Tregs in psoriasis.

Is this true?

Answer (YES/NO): NO